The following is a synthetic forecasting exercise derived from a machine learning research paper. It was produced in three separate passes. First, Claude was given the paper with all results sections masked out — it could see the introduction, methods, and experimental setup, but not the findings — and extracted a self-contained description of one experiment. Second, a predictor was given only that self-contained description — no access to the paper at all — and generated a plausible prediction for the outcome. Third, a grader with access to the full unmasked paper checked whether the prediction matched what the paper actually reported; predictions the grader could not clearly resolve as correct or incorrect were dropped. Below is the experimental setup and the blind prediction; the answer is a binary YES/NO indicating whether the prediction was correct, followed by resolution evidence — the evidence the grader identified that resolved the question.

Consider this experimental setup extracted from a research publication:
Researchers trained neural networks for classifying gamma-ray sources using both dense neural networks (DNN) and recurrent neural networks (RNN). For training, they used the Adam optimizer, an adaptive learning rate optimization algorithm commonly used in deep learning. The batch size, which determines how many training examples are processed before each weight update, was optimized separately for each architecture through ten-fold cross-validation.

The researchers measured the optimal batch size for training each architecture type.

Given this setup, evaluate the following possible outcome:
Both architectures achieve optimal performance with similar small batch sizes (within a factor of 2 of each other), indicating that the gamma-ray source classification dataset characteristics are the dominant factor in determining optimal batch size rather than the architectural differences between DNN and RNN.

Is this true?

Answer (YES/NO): NO